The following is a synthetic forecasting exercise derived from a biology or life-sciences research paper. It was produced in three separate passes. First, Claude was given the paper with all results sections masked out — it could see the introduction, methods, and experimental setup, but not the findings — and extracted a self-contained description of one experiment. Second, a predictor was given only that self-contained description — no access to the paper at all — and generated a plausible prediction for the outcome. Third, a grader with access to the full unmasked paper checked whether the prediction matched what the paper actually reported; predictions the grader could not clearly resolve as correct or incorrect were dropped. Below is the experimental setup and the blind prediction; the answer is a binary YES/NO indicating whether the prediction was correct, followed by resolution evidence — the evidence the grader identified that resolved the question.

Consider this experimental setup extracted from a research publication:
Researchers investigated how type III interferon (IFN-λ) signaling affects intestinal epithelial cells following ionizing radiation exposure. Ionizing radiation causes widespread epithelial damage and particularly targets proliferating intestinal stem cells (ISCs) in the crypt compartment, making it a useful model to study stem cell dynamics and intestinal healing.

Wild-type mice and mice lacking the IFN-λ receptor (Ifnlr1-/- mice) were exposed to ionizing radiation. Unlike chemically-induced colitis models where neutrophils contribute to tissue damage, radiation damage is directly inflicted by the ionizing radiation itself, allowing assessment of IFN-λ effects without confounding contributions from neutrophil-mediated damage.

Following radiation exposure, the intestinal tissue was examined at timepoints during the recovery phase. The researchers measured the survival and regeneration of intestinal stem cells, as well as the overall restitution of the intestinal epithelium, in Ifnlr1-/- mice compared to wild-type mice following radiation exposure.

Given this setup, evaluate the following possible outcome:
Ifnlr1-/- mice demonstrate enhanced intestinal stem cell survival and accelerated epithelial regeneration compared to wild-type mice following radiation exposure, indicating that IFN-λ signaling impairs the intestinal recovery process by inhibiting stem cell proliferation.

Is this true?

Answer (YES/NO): YES